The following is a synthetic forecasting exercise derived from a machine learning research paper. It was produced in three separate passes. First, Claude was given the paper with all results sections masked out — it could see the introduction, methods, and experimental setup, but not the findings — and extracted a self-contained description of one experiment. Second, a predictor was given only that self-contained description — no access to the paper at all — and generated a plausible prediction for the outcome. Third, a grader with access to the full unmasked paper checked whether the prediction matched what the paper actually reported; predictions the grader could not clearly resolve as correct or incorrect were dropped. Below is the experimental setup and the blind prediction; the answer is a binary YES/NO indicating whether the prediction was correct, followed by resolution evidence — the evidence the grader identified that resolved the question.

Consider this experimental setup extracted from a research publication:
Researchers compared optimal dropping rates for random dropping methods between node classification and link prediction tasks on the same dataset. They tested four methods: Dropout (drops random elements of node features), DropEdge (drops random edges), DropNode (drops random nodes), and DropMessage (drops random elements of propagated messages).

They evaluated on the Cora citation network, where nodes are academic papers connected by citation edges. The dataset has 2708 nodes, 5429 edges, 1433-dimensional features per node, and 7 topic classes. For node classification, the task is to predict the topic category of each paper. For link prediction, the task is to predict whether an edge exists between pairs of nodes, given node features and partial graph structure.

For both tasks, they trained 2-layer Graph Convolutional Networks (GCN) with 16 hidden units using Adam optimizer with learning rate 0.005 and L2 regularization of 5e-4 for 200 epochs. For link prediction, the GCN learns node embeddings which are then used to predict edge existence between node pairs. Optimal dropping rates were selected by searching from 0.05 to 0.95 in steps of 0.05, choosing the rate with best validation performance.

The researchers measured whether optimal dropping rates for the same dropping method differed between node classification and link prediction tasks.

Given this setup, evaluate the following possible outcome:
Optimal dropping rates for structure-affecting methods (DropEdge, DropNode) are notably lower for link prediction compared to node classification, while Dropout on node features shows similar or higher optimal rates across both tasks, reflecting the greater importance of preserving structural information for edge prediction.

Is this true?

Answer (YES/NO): NO